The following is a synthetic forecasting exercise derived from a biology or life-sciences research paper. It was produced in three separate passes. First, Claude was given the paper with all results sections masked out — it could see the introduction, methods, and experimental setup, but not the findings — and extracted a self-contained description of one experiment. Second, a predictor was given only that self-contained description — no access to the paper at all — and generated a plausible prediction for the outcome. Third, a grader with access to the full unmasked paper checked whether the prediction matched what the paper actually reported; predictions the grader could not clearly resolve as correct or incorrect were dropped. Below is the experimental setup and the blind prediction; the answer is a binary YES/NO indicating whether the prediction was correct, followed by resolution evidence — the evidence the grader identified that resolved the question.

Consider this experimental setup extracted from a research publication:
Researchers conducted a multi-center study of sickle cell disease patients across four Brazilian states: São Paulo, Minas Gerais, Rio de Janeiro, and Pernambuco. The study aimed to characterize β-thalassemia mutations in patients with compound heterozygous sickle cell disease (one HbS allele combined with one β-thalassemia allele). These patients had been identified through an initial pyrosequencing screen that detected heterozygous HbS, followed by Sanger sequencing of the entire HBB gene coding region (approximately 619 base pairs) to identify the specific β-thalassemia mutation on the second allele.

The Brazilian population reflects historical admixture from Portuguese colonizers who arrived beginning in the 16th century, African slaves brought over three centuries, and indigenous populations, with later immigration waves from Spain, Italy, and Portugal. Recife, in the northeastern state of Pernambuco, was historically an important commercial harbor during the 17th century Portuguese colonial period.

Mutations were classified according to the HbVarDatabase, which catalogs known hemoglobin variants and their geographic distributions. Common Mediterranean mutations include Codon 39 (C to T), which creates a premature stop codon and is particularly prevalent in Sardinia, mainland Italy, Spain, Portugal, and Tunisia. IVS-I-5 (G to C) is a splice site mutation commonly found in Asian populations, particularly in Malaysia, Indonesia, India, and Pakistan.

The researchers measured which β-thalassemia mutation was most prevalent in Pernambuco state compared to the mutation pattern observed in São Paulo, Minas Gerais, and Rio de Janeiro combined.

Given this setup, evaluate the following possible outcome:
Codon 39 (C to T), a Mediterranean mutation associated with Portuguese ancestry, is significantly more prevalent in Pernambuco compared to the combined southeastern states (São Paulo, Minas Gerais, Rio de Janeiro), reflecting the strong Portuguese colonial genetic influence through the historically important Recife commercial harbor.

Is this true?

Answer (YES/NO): NO